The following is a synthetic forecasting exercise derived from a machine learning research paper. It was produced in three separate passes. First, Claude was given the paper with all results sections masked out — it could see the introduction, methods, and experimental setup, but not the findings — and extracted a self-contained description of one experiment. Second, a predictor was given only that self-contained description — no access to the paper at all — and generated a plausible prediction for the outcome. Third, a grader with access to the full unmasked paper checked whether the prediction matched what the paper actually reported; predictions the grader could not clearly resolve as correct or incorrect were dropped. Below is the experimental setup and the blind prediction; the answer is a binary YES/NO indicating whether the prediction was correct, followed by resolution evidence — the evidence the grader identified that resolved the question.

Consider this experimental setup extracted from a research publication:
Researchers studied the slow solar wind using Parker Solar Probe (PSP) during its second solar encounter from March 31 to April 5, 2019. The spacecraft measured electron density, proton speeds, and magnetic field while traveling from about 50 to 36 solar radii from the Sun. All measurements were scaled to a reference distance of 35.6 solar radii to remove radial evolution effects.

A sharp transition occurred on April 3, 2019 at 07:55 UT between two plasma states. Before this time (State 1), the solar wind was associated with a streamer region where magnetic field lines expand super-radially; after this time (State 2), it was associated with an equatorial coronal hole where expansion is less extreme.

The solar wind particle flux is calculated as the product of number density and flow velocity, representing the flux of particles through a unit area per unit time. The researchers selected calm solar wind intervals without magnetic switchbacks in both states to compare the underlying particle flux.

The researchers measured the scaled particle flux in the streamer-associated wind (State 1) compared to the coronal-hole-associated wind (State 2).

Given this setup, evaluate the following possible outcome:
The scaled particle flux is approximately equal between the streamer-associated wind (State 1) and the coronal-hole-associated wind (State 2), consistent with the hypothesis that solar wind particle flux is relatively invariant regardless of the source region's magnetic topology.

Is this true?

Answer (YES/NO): NO